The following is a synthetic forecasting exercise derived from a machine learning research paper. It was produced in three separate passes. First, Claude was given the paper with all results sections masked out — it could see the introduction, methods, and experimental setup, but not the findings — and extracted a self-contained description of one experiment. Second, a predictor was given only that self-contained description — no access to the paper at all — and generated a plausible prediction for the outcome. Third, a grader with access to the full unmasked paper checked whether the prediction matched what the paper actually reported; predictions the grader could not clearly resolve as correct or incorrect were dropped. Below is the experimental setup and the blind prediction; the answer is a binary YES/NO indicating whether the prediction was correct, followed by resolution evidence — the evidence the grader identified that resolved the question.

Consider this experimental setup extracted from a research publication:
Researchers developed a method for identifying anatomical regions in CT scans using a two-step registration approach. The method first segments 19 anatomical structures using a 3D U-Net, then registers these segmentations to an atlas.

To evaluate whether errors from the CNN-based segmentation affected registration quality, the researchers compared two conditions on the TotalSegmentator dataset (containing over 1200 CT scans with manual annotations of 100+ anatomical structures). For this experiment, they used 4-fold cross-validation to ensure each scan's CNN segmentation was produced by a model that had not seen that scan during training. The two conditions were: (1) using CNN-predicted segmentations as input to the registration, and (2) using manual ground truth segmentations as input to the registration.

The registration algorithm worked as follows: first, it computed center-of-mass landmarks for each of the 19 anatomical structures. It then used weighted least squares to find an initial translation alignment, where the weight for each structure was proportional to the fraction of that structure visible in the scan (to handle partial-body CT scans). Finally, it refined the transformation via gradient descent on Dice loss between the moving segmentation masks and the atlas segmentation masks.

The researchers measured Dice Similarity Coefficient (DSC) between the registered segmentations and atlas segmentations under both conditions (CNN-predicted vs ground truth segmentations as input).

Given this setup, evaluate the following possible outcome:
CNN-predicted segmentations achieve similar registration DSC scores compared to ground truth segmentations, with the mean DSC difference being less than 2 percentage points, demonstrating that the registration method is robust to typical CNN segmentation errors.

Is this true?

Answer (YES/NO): YES